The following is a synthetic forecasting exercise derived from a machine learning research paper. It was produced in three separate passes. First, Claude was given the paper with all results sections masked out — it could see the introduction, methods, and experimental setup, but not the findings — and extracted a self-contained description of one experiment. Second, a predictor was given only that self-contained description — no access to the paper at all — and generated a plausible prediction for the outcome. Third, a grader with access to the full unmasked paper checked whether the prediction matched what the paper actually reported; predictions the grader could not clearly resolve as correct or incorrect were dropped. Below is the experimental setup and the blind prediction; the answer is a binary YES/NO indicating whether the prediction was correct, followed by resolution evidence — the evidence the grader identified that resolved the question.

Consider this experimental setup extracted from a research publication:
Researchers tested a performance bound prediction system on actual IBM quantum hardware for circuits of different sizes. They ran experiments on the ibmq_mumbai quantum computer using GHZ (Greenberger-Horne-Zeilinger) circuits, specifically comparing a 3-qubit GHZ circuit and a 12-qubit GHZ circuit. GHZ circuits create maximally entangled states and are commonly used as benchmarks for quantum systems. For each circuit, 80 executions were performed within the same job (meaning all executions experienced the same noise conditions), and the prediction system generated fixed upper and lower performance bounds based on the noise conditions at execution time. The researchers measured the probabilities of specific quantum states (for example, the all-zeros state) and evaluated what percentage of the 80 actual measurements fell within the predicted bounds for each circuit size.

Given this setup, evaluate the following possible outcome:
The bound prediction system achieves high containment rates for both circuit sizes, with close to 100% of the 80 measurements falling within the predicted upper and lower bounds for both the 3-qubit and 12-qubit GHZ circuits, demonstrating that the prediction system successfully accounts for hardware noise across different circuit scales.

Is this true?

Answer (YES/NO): YES